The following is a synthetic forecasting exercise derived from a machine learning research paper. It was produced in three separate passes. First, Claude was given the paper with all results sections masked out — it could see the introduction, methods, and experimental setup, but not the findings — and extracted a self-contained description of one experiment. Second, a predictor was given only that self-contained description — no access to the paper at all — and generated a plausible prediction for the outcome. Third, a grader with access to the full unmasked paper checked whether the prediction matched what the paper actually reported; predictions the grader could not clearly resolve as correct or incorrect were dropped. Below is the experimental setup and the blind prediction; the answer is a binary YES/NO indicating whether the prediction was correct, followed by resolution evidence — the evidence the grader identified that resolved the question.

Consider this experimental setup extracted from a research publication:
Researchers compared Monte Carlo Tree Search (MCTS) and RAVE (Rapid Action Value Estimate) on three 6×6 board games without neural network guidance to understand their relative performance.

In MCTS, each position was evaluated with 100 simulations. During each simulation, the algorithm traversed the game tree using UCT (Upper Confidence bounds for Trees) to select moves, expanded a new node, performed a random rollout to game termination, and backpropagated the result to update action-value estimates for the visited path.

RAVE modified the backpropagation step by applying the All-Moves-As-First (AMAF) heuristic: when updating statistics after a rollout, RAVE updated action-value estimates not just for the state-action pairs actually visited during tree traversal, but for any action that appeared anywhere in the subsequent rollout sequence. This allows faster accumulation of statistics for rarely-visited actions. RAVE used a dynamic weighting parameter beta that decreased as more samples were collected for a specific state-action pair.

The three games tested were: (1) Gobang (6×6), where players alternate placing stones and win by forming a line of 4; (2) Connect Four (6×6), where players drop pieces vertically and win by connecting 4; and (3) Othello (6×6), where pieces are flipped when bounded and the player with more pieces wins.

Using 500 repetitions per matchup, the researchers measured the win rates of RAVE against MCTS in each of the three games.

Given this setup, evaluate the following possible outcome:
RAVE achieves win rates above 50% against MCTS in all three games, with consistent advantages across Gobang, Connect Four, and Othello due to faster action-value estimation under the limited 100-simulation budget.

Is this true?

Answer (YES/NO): NO